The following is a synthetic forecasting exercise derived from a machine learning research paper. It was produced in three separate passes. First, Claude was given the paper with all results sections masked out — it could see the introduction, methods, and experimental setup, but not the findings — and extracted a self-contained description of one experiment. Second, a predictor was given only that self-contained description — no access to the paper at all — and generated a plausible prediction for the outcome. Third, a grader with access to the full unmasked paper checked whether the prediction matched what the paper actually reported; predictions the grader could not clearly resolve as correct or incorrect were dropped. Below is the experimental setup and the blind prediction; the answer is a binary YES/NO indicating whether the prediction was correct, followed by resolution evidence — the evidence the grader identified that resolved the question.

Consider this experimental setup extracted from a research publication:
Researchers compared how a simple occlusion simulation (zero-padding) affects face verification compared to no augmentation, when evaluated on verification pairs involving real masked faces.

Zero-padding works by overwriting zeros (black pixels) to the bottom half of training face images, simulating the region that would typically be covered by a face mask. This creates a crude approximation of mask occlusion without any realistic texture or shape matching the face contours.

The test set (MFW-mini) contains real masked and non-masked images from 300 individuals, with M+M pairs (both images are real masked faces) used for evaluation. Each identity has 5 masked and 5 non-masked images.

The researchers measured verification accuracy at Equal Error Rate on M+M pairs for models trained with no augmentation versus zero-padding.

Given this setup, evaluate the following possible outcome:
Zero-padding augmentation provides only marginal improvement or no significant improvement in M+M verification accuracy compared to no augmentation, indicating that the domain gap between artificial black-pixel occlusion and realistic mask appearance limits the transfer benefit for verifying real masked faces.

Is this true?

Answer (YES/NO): YES